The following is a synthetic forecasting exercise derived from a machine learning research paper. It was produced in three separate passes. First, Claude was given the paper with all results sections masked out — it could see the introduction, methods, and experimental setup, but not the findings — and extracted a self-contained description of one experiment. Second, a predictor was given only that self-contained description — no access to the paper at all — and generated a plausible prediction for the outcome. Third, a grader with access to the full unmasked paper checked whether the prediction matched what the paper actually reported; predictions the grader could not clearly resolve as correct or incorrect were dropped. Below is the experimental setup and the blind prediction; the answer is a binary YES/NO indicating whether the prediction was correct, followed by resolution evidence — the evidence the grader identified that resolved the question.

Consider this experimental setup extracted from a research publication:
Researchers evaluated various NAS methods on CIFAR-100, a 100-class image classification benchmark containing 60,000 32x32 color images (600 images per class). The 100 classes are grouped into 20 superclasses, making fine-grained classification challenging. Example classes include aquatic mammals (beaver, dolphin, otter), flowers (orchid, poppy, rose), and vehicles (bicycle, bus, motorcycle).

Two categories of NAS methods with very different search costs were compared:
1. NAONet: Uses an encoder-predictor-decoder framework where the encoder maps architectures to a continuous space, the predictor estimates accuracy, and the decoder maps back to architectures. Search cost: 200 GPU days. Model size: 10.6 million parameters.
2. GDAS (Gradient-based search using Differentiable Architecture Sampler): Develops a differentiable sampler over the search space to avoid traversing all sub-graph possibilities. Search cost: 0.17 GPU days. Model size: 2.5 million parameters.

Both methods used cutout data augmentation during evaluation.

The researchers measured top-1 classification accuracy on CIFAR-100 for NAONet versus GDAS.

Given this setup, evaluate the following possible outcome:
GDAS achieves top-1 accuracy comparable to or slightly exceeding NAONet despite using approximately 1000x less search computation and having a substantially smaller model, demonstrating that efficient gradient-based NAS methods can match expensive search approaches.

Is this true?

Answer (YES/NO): NO